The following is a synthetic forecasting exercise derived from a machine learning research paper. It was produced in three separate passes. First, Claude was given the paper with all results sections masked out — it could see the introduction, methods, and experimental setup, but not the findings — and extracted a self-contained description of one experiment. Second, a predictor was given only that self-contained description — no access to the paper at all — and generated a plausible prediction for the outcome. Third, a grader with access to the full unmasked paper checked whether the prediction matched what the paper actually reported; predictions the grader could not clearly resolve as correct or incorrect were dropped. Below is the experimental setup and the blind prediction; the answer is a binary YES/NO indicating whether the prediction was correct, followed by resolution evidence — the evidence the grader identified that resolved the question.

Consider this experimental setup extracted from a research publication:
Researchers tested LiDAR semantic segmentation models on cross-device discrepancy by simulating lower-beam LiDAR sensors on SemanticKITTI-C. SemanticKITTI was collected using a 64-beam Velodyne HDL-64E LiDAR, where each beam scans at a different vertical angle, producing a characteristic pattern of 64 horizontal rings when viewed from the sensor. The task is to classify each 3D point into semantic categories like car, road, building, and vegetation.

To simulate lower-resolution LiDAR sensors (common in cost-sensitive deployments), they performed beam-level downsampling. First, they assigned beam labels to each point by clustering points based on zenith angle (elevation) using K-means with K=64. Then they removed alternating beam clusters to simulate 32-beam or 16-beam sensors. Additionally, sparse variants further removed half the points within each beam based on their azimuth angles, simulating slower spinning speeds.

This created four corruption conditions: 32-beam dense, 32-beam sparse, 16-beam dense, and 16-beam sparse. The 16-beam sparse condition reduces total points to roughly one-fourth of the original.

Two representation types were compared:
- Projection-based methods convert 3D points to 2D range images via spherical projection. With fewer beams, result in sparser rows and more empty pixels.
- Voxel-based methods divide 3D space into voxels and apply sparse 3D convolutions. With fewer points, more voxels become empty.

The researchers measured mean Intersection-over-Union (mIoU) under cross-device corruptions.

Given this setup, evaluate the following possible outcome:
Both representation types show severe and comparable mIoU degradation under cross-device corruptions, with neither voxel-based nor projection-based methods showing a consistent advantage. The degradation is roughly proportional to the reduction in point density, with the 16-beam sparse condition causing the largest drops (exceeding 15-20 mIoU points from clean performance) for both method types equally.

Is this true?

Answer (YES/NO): NO